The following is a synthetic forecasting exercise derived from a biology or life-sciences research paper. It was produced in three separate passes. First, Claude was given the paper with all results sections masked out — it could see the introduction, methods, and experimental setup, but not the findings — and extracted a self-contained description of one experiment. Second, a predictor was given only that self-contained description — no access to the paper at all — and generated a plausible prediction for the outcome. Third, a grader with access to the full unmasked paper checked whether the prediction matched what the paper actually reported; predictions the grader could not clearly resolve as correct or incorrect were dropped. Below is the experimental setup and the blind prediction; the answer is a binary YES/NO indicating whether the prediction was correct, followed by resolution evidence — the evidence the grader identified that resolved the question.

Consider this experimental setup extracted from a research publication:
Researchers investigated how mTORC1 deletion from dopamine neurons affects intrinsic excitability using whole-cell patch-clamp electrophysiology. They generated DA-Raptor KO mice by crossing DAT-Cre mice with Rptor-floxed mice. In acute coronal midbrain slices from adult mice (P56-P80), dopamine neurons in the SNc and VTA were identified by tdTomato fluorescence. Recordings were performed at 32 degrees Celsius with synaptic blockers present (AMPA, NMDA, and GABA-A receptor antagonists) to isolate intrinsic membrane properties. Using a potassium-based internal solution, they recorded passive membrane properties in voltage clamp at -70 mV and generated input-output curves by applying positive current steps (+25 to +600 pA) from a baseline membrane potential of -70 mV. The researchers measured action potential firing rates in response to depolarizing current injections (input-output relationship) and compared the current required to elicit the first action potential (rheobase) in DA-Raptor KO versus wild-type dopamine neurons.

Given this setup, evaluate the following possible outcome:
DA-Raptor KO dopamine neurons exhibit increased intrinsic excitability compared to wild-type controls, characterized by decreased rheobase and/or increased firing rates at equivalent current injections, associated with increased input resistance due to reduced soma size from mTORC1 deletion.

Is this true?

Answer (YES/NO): YES